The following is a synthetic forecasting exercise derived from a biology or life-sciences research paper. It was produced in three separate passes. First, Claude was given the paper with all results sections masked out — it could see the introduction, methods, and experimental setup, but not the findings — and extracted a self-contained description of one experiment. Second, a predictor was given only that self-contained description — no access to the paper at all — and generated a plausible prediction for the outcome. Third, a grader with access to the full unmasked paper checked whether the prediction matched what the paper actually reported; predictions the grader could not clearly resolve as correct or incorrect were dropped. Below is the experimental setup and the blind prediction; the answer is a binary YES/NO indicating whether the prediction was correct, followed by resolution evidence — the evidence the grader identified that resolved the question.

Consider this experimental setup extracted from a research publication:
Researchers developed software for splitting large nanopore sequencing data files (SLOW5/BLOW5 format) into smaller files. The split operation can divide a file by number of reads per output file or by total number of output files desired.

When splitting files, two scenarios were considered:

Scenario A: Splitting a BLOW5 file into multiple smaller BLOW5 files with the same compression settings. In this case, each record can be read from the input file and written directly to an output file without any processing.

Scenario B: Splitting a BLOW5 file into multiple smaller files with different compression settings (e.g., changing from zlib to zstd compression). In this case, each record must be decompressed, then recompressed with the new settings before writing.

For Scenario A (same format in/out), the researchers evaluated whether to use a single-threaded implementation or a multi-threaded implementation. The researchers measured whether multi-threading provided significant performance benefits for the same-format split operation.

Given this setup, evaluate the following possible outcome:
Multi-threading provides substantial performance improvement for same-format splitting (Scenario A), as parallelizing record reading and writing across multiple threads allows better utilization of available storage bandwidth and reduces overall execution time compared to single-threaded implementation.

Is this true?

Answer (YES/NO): NO